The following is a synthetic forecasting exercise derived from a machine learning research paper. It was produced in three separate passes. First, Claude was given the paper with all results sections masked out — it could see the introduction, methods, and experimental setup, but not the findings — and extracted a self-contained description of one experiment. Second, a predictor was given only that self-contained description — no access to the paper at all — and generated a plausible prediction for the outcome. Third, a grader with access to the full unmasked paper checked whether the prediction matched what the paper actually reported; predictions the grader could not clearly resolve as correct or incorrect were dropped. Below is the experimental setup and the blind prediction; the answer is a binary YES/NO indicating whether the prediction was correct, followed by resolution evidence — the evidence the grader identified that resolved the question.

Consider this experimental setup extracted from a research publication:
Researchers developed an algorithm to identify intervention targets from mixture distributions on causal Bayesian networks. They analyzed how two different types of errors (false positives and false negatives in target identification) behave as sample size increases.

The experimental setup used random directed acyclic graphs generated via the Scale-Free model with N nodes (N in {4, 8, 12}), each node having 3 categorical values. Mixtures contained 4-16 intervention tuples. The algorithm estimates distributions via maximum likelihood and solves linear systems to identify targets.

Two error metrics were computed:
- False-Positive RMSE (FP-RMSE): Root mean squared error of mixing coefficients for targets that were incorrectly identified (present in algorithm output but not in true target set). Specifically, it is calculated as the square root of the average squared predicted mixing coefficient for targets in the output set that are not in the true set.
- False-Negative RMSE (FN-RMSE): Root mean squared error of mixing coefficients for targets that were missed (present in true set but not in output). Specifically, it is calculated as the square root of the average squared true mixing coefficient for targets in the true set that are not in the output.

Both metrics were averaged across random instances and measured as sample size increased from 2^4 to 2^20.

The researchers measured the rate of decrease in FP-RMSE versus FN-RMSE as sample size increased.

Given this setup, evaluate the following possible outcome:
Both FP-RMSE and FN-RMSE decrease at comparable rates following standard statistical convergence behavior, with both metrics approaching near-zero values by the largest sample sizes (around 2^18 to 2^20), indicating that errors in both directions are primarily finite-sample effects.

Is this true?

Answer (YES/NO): NO